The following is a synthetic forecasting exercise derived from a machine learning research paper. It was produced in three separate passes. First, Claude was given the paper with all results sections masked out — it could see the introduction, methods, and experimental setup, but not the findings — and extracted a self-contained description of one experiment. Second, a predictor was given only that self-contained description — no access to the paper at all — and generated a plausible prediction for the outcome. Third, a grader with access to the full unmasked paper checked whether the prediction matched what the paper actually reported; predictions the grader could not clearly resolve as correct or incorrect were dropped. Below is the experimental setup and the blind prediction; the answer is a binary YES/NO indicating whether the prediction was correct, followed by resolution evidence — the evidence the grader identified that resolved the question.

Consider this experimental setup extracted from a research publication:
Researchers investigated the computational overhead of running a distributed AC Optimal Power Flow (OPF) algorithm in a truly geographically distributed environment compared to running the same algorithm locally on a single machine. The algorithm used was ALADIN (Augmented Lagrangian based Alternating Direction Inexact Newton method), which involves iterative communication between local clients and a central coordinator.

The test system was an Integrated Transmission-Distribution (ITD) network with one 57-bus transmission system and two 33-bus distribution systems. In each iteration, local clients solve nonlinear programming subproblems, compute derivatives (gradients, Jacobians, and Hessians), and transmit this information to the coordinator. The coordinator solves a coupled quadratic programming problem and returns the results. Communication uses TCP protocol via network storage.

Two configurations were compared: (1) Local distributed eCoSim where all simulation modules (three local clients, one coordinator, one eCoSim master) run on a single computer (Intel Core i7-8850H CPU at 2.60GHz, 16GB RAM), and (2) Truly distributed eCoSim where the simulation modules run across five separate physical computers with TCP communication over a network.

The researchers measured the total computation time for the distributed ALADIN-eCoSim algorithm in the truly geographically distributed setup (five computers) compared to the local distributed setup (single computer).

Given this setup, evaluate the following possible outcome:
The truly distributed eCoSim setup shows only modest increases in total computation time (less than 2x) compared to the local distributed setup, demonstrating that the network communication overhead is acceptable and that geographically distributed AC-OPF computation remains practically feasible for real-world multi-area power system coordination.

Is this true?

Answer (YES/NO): YES